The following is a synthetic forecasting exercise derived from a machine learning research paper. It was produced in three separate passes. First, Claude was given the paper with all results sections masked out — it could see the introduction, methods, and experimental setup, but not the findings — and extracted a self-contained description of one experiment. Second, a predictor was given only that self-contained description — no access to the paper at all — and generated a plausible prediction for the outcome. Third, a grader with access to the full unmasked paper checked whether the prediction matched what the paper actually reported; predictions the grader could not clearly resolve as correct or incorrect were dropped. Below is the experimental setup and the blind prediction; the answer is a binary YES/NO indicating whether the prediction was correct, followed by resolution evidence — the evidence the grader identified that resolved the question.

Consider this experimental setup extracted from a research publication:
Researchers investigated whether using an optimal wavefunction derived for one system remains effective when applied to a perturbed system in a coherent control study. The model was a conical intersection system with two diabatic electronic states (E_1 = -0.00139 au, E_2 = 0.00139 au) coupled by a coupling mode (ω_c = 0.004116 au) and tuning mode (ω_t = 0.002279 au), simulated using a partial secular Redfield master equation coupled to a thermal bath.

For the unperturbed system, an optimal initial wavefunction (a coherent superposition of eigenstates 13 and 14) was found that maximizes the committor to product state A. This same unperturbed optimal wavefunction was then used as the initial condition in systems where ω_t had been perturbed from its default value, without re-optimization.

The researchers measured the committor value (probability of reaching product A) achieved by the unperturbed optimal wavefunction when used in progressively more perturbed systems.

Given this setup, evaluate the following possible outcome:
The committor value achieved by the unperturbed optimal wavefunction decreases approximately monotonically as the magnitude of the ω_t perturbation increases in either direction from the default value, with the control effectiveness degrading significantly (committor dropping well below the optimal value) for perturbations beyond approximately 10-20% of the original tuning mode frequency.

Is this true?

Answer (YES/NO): NO